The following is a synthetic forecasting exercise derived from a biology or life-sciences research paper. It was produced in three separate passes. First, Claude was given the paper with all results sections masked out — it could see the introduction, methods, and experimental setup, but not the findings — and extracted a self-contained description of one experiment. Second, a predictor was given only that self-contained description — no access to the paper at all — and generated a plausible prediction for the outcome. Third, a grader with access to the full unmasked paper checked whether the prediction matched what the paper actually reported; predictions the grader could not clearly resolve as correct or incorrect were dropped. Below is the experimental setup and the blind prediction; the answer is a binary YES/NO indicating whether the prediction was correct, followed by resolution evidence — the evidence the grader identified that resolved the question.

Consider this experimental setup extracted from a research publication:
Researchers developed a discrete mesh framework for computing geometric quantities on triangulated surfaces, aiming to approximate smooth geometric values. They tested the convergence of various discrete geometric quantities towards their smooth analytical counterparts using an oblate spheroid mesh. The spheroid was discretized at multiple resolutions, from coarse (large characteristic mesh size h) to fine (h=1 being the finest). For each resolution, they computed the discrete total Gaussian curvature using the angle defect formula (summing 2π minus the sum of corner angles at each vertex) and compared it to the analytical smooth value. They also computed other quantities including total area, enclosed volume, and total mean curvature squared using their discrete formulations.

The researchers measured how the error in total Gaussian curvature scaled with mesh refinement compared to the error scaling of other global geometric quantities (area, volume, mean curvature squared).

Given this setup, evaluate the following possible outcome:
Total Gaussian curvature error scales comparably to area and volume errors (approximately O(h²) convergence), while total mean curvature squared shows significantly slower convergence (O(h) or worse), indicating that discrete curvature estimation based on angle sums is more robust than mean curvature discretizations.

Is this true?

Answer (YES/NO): NO